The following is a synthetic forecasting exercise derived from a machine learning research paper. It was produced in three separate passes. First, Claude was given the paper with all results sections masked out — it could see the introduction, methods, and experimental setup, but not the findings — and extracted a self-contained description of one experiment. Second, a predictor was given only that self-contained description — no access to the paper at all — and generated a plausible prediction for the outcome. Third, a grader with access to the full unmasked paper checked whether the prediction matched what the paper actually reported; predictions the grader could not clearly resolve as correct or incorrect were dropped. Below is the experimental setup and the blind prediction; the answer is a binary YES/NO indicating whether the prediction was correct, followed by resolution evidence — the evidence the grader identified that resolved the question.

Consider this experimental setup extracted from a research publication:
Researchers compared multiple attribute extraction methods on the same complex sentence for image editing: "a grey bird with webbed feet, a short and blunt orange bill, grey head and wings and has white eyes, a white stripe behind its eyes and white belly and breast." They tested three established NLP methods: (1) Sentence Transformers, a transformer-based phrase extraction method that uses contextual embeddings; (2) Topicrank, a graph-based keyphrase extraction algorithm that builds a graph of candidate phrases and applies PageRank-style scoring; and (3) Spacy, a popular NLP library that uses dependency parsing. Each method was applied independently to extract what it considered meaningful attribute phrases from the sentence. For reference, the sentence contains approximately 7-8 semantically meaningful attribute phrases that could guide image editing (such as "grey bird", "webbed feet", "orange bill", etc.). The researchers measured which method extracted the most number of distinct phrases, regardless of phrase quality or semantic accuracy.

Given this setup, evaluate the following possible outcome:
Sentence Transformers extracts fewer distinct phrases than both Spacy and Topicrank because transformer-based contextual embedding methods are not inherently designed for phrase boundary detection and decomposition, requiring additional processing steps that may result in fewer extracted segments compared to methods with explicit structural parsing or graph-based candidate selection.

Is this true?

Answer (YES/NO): NO